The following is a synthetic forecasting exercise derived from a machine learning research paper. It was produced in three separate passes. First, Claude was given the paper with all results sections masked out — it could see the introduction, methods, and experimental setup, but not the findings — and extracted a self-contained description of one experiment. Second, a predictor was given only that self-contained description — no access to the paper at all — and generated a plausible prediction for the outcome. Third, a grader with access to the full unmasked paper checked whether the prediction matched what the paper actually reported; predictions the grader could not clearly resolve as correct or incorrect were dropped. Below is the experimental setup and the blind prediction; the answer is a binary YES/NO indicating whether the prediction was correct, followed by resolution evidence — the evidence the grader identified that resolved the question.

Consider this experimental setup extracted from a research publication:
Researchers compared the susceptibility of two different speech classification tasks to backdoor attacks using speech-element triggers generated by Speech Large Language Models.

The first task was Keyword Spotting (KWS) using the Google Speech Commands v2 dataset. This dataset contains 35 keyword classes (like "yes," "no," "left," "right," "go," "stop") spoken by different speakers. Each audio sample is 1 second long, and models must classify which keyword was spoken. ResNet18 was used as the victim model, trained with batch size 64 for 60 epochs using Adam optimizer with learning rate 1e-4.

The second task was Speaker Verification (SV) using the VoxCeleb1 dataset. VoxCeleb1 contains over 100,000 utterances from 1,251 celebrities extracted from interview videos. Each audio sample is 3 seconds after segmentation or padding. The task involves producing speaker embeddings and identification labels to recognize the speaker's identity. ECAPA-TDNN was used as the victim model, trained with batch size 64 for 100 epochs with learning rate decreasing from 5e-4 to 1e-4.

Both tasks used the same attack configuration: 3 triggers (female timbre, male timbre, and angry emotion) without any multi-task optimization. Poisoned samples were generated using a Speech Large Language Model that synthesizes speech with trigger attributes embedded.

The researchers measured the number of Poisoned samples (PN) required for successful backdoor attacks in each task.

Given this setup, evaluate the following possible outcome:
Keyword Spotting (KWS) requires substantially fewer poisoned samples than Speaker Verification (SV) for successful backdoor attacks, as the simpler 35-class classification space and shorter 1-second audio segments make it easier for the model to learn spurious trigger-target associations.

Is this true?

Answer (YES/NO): NO